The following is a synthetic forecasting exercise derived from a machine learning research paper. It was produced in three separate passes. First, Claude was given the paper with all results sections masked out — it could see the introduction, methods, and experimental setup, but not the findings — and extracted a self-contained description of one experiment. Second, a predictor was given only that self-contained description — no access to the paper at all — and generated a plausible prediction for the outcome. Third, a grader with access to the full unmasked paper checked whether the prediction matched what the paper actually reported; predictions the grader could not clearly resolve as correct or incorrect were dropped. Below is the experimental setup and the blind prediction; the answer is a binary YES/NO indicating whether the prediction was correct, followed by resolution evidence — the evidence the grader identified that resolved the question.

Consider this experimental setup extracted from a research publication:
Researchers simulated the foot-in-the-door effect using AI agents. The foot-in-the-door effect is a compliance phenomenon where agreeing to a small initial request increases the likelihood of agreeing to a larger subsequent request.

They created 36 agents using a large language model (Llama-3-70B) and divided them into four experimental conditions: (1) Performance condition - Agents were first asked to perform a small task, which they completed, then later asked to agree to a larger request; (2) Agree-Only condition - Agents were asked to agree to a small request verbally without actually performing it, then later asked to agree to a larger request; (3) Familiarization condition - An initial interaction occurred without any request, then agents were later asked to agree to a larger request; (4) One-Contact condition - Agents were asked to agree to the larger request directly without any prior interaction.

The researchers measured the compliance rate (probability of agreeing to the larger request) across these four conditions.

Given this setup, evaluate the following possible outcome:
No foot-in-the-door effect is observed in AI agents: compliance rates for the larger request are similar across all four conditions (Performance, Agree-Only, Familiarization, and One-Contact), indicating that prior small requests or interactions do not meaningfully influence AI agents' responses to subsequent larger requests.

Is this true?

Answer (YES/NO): NO